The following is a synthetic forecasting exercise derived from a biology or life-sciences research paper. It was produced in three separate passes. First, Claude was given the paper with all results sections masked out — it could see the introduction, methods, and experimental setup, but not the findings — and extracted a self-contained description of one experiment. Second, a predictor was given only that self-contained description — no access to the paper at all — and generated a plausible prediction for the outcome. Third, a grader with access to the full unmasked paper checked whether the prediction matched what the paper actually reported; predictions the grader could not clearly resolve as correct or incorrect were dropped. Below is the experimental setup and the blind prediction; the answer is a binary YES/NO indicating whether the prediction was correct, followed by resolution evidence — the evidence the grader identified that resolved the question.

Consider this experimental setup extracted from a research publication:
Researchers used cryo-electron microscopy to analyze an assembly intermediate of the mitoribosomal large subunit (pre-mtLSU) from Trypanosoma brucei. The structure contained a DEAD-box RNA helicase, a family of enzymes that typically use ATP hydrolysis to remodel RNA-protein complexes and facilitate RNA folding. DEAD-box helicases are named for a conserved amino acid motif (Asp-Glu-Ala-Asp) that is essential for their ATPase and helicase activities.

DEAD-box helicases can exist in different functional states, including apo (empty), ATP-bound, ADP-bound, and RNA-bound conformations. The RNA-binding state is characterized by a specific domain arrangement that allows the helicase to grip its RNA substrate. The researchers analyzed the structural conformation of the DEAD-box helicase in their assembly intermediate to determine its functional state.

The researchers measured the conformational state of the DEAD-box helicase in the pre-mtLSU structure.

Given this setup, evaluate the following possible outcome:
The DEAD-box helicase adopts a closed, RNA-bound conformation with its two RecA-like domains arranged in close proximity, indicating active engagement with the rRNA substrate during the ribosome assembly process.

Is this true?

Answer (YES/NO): YES